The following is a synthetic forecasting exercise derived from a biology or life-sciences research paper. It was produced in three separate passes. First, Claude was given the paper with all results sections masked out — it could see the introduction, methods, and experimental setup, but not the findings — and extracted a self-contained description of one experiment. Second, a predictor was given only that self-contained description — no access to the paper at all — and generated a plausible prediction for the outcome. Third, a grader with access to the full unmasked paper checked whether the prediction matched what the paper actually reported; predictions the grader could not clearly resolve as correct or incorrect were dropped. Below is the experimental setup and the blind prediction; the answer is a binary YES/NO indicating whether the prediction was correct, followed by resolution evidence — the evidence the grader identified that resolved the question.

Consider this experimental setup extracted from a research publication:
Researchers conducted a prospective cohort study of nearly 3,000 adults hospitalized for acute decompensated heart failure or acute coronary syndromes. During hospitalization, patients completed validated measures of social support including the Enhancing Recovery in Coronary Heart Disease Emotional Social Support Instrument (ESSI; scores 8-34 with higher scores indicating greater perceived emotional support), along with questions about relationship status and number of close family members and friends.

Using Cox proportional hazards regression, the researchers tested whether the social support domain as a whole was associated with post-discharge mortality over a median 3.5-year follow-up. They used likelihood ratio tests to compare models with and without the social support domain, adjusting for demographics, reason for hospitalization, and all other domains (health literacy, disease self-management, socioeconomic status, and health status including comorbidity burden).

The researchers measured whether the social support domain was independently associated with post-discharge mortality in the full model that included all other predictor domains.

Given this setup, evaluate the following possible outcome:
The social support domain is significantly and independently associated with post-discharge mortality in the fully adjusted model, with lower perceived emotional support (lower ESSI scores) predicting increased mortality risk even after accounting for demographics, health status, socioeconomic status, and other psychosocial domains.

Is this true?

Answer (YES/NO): NO